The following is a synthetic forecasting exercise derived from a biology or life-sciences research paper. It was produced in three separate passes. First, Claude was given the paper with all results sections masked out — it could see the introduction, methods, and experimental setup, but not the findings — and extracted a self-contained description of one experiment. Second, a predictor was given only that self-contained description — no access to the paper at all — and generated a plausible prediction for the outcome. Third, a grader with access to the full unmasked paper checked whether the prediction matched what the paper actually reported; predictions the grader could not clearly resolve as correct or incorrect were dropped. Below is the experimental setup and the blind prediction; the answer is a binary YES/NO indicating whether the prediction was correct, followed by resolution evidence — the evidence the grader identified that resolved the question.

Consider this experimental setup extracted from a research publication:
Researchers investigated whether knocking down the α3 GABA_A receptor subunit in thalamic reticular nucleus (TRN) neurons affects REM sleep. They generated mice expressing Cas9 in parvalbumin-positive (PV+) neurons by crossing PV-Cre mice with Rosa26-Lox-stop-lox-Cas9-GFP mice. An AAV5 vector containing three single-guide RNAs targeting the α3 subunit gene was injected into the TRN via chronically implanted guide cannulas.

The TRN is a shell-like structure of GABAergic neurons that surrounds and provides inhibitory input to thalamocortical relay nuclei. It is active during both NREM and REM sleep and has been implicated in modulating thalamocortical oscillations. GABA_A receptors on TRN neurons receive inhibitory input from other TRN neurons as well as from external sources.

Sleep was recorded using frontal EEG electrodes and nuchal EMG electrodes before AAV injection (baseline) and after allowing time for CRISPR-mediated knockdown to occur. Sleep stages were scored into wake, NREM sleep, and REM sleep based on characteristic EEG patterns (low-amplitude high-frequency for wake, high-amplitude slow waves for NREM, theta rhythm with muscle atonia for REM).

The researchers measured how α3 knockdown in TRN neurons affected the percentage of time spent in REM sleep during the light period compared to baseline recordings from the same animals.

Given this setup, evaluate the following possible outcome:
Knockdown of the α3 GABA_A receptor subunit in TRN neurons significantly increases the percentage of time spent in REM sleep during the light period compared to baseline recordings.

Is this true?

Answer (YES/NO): NO